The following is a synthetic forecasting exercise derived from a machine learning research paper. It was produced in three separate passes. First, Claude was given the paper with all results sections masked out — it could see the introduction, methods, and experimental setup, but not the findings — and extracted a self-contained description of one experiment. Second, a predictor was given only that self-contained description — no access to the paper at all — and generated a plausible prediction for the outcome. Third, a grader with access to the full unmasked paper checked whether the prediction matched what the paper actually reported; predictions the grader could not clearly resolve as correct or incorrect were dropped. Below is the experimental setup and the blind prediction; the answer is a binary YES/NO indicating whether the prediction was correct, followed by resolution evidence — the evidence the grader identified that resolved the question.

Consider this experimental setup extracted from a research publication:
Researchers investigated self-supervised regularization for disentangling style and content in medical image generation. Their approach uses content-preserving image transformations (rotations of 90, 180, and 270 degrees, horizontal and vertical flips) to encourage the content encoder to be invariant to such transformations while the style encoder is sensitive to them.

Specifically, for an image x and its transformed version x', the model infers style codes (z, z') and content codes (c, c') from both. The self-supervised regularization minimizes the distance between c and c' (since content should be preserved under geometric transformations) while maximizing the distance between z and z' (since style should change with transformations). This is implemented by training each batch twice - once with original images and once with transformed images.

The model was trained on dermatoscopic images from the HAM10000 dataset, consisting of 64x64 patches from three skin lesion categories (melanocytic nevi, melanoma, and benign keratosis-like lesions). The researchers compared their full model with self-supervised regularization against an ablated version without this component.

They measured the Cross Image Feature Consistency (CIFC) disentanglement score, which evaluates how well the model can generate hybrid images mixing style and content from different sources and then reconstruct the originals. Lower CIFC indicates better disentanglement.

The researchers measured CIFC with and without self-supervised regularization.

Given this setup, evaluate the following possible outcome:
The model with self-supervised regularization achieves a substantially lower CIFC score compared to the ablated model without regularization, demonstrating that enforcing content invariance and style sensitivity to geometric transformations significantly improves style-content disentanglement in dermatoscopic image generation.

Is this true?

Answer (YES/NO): NO